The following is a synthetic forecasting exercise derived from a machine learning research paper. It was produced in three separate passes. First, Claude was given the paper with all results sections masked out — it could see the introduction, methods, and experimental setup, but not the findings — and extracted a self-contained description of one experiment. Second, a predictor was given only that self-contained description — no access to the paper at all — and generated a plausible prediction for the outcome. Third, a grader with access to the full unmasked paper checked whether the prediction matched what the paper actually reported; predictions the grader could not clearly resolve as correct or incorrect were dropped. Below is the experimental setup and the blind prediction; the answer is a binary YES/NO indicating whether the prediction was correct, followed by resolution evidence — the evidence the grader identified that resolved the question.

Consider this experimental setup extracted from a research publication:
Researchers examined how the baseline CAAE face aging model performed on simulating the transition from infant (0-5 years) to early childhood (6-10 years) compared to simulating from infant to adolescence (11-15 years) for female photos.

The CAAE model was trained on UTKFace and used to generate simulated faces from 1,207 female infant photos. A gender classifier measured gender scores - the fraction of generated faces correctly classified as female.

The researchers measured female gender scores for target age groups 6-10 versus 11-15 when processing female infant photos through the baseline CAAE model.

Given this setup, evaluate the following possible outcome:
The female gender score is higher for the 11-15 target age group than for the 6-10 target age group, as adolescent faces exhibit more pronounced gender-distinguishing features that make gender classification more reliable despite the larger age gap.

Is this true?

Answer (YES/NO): YES